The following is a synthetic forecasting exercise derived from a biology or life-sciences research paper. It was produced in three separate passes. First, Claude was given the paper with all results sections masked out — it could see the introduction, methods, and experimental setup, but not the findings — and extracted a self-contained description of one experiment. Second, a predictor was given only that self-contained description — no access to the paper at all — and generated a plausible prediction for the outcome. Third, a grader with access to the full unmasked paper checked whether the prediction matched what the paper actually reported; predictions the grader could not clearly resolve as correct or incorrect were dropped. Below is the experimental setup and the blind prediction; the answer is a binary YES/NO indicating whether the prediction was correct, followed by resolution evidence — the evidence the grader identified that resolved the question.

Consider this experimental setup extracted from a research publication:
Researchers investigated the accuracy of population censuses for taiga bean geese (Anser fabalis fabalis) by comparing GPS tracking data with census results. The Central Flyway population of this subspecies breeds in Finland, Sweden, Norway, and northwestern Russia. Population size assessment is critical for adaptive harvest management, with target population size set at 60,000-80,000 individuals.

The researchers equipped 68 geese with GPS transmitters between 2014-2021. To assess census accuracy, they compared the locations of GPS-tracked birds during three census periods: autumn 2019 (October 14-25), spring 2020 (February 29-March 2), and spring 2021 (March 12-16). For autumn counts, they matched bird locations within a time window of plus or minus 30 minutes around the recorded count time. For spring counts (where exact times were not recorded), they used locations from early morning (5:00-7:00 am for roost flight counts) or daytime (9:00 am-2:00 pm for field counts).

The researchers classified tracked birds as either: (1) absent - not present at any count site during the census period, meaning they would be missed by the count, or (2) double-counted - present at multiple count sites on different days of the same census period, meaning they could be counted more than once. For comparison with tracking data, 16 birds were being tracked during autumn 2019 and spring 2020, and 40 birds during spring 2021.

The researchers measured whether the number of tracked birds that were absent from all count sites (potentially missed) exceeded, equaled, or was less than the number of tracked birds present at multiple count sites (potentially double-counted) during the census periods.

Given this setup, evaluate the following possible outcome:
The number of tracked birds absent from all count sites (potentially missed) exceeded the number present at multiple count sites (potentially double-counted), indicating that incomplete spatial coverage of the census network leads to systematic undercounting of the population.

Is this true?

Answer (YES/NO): YES